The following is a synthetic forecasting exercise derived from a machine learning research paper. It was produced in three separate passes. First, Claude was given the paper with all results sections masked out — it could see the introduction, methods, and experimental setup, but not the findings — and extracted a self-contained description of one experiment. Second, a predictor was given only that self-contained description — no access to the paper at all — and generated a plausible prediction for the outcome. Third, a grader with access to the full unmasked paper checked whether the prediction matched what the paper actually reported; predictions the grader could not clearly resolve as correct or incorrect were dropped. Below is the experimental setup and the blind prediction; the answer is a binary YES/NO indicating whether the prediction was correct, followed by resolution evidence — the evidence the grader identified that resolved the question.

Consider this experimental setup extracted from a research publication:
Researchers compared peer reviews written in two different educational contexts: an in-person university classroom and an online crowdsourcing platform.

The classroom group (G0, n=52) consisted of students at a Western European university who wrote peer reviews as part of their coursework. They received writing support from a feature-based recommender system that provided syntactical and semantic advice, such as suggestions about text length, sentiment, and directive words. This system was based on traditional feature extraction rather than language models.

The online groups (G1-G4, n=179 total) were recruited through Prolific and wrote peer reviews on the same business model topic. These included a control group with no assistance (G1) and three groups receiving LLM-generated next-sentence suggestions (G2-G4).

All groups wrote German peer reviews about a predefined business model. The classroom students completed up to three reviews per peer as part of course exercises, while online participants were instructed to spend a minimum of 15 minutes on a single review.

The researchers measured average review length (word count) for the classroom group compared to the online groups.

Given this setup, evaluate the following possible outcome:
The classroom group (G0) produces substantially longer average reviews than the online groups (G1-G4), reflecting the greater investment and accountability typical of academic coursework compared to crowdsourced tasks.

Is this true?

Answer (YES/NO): NO